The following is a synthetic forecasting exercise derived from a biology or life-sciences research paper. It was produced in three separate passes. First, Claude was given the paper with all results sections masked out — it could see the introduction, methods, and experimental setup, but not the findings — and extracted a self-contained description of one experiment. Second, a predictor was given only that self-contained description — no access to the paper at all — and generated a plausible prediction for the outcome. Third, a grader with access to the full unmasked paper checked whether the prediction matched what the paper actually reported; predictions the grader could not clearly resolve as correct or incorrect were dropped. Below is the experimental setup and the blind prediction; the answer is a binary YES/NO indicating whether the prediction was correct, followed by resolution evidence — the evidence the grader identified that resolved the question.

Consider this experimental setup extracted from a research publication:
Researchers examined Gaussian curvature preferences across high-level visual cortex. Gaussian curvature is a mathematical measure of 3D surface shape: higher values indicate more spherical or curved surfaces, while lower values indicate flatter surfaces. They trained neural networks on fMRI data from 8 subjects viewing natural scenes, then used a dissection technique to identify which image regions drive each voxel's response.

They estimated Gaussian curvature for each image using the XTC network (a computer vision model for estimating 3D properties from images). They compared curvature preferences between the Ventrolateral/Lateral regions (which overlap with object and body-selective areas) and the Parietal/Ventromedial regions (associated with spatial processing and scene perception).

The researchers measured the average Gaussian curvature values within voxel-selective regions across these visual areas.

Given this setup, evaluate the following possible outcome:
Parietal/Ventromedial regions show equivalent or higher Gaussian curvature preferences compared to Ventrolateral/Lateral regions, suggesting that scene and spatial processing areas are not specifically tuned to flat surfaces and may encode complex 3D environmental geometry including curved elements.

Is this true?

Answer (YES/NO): NO